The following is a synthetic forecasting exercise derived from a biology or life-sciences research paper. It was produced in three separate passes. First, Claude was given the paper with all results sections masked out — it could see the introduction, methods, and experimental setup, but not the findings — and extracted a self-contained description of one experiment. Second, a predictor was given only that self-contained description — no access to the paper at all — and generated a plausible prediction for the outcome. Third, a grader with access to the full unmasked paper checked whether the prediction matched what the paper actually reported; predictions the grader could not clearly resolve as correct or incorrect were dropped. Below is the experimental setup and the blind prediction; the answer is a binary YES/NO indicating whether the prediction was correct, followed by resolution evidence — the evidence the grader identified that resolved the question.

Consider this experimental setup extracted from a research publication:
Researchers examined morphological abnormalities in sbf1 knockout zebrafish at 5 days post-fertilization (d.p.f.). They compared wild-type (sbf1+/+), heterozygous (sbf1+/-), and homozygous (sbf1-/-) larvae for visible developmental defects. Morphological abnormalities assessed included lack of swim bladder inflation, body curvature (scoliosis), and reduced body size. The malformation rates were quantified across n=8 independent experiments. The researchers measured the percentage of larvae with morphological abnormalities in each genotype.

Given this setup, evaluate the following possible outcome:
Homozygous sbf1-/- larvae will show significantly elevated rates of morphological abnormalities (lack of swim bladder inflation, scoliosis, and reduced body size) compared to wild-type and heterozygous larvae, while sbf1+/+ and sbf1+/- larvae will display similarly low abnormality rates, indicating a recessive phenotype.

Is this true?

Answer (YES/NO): NO